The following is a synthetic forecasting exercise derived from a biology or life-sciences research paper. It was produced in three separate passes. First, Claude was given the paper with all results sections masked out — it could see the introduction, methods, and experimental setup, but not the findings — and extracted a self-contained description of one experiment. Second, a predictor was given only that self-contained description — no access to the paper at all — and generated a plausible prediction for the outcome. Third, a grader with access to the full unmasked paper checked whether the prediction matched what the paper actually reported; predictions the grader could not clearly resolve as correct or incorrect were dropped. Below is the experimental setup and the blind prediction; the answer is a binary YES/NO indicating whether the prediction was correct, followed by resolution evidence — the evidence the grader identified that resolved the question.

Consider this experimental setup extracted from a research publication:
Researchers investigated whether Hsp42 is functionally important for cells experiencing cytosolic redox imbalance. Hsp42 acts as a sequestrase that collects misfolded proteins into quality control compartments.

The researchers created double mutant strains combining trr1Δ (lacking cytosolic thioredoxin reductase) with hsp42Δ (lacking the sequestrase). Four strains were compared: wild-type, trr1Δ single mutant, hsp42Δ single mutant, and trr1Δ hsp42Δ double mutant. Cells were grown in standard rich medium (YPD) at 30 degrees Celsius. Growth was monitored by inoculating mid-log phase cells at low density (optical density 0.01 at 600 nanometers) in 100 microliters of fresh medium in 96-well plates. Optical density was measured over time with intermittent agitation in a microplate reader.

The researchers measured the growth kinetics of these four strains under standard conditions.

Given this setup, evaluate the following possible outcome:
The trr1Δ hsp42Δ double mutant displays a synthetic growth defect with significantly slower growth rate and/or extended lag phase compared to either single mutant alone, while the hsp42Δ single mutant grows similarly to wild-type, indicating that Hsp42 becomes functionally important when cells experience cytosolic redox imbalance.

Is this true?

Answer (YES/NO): YES